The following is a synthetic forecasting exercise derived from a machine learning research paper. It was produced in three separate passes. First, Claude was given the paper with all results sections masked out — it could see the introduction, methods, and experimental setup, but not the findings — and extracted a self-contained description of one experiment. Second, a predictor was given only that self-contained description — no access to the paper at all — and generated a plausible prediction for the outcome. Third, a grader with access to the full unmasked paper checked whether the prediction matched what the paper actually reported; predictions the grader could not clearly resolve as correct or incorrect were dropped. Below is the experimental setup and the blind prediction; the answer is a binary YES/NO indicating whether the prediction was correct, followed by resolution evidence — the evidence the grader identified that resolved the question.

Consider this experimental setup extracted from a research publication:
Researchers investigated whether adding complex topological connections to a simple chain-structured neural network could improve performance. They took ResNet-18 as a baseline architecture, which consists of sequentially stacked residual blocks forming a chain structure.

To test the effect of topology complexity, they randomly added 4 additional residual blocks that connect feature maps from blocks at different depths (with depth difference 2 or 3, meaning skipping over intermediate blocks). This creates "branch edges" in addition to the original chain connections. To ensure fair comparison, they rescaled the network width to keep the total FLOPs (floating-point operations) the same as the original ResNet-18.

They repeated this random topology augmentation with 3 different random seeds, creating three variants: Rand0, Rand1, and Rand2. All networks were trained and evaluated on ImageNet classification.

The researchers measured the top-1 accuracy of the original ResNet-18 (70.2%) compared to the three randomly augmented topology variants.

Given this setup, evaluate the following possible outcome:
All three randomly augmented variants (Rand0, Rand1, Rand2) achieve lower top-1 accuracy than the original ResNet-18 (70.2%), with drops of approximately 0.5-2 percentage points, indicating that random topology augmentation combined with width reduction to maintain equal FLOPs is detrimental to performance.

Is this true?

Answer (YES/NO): NO